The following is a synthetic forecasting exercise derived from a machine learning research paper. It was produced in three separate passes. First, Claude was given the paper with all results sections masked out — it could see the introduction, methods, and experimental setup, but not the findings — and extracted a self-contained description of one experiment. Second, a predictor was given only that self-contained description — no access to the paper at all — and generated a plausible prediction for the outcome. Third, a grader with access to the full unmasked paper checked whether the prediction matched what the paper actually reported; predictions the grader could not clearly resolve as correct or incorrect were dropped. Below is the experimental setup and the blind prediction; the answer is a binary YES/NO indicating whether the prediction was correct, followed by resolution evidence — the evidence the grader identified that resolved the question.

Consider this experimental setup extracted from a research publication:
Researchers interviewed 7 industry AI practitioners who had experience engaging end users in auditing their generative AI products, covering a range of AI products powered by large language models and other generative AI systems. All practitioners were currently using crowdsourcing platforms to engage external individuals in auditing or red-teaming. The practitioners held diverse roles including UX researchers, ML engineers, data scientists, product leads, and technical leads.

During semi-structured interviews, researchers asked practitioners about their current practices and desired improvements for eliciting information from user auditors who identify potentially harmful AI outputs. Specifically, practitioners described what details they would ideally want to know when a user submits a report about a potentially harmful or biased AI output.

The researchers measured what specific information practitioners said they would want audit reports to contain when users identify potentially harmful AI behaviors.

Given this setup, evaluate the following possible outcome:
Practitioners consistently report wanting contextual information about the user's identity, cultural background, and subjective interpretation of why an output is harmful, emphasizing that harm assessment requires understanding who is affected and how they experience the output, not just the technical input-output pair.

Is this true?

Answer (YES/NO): YES